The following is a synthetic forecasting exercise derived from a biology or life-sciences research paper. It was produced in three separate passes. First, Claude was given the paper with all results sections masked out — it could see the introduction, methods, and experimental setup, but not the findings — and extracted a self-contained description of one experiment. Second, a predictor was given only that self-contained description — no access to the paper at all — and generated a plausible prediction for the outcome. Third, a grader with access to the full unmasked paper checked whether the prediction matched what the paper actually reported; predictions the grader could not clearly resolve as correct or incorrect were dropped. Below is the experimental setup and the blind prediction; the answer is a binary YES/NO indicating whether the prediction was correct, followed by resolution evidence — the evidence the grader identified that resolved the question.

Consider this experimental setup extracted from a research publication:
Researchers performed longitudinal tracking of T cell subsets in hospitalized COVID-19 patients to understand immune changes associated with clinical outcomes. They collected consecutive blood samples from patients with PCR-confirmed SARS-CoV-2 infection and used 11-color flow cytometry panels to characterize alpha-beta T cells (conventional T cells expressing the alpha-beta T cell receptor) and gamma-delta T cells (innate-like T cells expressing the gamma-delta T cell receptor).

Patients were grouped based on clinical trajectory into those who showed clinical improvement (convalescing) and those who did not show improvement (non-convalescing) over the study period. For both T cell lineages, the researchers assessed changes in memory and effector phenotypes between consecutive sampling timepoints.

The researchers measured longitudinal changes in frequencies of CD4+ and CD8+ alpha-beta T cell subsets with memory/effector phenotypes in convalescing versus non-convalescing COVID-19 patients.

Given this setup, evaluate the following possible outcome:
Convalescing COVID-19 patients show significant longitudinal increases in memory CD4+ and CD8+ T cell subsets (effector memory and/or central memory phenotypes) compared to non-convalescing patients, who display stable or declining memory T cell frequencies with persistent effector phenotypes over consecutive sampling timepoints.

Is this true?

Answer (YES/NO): YES